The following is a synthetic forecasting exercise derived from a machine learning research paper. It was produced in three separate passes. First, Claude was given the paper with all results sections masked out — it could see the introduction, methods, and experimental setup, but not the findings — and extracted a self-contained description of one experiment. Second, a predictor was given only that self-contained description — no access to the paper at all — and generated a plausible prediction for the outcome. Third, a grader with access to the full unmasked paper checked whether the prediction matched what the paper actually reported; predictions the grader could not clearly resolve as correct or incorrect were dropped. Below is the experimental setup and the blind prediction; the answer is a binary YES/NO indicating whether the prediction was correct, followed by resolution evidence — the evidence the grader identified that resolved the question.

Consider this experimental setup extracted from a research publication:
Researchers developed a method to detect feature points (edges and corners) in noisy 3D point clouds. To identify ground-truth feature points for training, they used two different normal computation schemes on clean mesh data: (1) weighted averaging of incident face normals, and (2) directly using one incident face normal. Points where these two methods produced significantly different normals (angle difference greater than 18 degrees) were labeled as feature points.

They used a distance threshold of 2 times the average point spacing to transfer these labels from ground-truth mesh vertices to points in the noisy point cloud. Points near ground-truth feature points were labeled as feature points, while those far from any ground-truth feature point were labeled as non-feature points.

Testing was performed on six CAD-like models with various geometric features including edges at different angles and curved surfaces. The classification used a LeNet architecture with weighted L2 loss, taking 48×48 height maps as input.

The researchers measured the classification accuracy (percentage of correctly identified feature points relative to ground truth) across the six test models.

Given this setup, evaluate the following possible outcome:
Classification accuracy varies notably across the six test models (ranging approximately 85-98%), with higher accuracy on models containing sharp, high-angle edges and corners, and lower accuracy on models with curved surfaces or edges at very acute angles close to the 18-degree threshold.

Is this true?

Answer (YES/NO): NO